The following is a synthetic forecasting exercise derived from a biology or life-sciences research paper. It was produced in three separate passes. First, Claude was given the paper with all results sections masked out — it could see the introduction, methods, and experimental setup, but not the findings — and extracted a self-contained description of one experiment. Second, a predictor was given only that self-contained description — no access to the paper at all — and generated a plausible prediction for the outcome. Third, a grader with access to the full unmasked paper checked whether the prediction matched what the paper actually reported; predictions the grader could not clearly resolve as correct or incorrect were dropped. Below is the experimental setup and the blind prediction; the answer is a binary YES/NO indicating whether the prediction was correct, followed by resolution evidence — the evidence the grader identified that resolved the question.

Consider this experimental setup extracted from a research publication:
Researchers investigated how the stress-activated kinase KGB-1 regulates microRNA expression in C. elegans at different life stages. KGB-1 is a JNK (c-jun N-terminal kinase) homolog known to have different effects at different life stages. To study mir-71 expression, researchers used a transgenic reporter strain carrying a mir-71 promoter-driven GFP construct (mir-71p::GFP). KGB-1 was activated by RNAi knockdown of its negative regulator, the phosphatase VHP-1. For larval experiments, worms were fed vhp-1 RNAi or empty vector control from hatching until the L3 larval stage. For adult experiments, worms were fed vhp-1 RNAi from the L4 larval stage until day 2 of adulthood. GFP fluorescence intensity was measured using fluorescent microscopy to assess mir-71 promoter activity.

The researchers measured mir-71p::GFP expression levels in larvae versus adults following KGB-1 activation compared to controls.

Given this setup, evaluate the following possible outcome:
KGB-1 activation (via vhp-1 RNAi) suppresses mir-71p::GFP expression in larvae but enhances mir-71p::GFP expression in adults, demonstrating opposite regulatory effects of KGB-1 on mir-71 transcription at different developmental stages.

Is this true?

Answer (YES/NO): NO